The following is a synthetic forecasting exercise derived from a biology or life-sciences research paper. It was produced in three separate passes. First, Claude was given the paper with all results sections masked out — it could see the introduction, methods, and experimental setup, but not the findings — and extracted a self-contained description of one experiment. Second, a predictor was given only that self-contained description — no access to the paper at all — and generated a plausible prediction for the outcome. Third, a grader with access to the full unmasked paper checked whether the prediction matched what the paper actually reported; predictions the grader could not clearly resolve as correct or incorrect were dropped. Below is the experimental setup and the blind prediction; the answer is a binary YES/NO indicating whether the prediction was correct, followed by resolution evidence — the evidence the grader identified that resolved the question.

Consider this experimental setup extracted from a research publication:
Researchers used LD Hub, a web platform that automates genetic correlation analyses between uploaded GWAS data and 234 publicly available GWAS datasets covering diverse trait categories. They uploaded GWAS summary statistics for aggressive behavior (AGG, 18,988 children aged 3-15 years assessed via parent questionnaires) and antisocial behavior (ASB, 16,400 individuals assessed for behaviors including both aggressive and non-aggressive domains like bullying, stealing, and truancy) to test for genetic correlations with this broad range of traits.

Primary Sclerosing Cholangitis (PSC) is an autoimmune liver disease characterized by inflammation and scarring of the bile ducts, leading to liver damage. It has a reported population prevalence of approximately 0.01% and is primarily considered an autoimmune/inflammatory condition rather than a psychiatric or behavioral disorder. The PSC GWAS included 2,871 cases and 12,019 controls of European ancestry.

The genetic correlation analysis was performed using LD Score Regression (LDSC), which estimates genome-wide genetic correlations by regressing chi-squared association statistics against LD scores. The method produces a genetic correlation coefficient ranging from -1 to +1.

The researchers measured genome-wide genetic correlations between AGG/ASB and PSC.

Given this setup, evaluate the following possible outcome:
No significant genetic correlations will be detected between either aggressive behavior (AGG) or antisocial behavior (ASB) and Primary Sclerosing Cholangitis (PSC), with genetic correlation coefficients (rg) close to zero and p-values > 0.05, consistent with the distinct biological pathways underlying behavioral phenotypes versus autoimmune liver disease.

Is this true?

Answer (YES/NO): NO